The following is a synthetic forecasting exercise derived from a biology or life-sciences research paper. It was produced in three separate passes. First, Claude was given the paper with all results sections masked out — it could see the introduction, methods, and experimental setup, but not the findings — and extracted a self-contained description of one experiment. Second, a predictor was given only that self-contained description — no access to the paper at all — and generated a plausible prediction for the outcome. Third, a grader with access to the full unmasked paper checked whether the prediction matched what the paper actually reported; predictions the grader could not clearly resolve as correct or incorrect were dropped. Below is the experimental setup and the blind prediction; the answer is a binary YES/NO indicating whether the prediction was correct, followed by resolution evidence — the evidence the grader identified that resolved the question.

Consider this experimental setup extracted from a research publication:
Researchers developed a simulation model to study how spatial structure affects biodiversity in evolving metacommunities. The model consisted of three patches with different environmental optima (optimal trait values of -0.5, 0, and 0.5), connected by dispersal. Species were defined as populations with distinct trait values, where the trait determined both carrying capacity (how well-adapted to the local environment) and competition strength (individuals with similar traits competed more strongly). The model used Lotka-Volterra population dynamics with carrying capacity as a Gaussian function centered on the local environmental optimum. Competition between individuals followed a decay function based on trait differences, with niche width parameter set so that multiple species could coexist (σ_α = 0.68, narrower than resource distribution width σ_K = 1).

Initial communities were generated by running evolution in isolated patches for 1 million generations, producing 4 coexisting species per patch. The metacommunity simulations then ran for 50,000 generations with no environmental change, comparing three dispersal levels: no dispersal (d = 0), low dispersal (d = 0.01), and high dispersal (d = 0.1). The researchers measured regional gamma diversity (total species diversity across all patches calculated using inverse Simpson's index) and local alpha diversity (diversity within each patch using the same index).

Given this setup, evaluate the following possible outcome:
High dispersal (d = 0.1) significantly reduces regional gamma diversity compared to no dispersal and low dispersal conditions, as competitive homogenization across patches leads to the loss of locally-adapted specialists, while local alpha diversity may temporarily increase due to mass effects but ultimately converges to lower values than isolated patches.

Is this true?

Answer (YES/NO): NO